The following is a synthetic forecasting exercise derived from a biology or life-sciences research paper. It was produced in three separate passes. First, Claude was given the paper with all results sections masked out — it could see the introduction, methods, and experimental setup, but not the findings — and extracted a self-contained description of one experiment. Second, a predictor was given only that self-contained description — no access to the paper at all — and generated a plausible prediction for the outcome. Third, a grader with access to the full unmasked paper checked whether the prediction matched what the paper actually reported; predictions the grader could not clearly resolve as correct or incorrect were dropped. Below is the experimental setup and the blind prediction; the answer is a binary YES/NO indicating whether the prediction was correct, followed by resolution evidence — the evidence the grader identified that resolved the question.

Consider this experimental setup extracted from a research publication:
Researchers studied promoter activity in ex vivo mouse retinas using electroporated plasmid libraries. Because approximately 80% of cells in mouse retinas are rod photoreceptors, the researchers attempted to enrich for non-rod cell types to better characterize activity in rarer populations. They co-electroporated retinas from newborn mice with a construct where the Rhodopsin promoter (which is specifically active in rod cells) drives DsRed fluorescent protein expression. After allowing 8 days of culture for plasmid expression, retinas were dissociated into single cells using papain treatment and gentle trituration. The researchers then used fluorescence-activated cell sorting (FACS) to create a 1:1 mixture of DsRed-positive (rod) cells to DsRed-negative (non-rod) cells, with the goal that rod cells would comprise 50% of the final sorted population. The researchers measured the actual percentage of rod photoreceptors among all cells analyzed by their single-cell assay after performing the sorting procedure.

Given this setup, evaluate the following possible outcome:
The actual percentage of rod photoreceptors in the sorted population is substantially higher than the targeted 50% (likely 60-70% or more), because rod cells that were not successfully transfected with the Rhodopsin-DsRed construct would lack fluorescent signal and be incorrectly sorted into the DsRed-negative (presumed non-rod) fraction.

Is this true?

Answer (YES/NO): YES